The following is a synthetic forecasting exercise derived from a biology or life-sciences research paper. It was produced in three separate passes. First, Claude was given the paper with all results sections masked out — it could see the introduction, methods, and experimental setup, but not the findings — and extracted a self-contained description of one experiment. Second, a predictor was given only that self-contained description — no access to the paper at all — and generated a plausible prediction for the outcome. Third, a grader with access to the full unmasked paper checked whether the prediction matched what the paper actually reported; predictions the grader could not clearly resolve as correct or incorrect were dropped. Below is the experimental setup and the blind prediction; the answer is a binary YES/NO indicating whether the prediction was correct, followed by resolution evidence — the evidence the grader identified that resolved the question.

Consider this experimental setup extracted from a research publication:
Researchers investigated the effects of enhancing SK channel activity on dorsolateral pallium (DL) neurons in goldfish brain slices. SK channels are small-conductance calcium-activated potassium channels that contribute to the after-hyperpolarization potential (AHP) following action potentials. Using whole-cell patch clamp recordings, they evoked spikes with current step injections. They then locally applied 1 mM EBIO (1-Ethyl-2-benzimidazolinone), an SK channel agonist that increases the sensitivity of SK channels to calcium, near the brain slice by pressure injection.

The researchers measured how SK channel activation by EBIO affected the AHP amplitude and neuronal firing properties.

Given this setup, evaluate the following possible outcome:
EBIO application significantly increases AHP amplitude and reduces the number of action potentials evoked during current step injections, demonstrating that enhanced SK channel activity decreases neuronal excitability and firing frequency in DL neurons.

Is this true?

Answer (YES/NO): YES